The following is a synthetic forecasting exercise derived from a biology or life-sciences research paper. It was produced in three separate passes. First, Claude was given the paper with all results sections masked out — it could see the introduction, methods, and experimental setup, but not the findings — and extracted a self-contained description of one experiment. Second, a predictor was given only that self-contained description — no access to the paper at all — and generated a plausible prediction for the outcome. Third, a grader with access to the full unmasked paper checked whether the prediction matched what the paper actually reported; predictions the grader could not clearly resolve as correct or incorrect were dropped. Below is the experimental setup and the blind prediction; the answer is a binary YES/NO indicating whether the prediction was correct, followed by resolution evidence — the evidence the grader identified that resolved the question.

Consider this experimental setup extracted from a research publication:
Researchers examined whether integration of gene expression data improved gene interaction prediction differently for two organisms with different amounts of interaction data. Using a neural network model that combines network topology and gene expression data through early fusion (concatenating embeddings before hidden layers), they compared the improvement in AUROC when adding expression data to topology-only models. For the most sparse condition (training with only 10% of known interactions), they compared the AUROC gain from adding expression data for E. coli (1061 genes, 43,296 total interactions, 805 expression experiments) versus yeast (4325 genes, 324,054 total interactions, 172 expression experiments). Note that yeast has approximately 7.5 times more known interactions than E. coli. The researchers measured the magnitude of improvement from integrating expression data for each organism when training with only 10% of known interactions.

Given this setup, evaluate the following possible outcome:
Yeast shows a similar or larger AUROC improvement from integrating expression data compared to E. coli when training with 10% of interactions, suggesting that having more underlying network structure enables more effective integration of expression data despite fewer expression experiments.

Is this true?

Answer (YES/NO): NO